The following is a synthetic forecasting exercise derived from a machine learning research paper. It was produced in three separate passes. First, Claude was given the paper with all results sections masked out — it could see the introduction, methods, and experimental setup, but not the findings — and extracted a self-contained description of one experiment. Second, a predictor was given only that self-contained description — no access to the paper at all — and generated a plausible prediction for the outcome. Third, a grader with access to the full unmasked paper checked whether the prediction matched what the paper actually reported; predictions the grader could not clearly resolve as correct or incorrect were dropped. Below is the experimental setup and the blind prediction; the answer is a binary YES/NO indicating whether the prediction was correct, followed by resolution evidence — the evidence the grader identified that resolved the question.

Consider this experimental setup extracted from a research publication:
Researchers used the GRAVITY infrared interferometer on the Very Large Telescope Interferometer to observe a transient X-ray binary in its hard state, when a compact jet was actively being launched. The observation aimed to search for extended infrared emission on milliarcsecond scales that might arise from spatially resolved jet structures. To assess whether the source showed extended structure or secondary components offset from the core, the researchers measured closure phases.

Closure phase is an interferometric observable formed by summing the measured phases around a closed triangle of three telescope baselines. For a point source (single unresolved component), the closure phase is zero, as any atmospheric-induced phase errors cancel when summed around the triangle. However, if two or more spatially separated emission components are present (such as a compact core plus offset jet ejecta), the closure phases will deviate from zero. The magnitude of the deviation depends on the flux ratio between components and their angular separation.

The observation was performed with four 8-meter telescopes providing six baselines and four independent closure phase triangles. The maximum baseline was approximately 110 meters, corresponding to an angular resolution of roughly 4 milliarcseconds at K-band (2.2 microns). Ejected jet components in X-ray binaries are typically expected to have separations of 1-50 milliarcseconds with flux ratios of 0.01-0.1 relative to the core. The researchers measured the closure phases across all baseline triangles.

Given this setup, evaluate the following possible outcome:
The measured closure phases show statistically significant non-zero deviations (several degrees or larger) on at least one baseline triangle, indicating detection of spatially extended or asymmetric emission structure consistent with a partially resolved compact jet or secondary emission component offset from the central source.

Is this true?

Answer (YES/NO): NO